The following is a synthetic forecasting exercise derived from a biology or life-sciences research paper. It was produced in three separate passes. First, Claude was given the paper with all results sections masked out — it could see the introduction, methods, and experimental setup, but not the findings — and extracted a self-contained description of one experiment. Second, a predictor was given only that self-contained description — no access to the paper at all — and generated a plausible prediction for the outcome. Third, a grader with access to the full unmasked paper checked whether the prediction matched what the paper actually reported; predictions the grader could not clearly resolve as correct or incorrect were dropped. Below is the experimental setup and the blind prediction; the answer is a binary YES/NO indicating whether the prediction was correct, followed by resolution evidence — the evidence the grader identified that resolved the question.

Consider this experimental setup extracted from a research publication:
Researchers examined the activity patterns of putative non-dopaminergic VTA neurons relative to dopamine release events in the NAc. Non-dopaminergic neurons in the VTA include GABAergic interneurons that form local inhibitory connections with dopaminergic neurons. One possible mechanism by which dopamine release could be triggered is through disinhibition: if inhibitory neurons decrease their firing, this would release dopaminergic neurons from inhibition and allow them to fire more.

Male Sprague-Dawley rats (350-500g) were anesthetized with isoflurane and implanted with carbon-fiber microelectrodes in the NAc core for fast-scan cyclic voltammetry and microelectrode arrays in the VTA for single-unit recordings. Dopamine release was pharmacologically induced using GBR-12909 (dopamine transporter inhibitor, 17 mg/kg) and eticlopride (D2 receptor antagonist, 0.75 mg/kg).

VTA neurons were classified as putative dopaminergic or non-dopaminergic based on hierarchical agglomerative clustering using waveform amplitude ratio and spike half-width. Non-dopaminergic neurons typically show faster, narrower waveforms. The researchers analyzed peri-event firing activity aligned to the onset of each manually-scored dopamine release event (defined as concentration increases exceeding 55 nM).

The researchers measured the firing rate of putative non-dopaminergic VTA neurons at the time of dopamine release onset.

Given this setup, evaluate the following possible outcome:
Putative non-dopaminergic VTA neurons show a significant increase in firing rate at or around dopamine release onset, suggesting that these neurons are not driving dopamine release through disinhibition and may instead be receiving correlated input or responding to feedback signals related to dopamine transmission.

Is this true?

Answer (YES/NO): YES